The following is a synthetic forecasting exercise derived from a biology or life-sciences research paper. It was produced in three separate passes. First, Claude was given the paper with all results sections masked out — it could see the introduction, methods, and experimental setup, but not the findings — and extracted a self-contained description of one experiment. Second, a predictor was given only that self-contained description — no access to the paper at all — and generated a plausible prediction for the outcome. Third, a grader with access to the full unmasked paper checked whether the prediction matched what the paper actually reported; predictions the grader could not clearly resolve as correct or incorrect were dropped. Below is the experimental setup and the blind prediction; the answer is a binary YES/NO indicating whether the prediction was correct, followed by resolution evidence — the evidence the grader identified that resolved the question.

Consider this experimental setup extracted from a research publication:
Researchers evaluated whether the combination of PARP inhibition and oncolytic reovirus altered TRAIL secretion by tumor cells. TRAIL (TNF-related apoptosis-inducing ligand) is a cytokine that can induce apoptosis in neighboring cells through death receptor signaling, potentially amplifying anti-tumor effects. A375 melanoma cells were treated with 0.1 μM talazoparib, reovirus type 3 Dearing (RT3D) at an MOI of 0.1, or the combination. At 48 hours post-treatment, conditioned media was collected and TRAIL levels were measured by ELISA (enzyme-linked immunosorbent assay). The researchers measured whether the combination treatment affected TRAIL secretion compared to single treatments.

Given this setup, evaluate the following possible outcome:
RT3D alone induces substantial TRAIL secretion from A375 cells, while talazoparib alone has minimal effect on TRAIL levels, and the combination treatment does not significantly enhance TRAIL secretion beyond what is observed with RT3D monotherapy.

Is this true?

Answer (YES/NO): YES